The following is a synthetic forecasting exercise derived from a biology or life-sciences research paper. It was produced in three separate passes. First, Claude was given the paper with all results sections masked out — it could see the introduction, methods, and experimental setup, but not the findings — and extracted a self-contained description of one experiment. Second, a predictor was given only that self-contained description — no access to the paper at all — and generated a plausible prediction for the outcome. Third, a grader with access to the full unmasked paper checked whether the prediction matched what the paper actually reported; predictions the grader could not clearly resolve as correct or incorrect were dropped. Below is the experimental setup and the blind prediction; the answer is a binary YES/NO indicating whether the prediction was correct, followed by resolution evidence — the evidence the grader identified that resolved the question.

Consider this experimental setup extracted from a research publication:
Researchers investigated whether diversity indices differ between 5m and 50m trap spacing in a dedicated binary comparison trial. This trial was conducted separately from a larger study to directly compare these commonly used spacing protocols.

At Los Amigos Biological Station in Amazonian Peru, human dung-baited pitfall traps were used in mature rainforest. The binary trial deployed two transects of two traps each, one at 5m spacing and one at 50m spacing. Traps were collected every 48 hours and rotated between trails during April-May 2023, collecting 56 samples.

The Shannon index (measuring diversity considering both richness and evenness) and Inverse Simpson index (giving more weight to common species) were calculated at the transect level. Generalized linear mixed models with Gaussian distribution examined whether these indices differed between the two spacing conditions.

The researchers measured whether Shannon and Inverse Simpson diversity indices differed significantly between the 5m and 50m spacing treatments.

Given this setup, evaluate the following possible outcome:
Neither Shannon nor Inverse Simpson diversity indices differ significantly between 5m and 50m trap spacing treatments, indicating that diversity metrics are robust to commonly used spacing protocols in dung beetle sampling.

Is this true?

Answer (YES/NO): YES